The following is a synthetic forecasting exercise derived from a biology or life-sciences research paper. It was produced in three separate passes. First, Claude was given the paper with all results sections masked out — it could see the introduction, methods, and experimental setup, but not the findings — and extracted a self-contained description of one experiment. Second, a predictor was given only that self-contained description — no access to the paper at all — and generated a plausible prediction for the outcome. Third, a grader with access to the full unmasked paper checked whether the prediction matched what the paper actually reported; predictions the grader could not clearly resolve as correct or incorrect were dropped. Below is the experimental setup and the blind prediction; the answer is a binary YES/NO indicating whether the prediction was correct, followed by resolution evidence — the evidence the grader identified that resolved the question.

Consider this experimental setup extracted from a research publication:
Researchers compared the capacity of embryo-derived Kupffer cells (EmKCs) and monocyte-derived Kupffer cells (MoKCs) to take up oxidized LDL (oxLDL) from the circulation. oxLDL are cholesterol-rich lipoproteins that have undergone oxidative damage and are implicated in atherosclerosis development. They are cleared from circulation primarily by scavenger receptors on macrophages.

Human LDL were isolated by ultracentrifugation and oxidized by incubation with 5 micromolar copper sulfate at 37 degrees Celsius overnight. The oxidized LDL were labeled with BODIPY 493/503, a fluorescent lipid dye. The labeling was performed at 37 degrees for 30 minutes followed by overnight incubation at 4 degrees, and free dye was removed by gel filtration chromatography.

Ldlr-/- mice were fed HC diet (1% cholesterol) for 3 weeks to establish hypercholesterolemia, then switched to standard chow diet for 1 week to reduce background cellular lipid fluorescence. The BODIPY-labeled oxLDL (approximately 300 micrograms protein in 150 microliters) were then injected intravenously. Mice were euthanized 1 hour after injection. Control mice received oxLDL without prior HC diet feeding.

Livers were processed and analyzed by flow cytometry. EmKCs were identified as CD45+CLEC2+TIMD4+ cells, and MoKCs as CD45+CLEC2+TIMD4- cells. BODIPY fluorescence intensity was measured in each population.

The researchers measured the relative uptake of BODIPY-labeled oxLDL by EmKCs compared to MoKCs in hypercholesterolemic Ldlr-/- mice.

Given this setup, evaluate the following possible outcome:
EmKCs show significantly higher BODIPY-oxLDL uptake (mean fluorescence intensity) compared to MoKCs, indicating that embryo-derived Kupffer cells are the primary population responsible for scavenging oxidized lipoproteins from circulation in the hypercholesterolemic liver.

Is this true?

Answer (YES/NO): YES